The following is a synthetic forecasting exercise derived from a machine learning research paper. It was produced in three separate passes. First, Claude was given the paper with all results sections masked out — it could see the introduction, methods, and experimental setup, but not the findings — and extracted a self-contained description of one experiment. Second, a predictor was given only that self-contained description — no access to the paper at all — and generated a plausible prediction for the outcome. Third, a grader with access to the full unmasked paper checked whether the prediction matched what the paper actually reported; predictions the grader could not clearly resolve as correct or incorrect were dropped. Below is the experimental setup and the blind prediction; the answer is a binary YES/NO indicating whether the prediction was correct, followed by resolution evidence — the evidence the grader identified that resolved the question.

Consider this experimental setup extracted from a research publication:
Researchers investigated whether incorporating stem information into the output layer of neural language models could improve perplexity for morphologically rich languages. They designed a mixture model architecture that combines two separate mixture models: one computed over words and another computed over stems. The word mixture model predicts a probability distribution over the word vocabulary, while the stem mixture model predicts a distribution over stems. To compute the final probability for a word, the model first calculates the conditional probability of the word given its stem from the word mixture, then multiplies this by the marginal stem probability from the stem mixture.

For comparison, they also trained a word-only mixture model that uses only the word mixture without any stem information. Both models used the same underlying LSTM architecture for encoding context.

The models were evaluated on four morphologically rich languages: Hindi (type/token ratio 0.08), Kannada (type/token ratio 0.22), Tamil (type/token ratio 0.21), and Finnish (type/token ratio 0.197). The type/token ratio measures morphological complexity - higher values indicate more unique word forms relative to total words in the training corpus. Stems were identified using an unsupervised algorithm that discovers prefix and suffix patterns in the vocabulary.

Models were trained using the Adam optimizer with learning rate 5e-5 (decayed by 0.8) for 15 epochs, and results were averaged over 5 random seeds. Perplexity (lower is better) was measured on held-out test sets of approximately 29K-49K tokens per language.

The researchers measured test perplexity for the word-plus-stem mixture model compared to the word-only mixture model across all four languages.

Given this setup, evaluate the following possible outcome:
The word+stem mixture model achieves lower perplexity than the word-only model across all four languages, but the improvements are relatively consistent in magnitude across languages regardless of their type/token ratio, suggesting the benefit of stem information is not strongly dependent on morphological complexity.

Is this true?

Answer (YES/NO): NO